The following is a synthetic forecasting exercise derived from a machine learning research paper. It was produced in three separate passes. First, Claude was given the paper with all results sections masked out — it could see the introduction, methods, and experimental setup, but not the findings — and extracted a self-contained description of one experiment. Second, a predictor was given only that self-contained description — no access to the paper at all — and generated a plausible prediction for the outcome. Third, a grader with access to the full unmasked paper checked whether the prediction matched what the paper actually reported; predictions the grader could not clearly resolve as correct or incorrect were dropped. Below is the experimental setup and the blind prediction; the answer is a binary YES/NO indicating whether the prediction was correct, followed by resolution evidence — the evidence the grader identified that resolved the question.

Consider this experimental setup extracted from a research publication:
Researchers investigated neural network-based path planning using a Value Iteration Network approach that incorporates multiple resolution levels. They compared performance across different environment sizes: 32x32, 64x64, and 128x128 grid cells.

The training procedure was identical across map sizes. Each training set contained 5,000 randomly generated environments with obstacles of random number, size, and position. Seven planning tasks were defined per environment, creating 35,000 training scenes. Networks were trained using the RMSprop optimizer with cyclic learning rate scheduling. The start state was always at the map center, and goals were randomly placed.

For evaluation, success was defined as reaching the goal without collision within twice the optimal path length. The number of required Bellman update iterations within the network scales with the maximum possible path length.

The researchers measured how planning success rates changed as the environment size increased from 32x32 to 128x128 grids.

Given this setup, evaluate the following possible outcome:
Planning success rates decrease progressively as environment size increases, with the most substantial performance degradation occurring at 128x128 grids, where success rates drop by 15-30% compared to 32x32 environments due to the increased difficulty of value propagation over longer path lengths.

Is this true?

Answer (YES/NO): NO